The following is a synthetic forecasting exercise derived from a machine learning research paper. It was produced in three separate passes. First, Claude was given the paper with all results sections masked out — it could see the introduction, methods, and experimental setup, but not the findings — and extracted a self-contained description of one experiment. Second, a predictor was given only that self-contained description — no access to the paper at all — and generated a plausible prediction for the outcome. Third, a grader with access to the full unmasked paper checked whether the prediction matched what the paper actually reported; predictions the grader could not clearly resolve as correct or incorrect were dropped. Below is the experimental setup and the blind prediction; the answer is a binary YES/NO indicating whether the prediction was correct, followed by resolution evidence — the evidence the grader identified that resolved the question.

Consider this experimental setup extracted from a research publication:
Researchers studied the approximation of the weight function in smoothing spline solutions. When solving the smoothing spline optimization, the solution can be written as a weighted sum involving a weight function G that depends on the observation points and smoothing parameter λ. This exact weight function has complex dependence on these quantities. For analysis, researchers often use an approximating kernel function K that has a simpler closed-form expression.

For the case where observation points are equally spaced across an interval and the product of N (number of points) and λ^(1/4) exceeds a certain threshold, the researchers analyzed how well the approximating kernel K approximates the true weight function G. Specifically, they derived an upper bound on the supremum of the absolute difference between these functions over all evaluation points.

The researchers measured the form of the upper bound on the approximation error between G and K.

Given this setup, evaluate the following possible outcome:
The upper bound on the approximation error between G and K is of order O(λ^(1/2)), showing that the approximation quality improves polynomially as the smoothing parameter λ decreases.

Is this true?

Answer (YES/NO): NO